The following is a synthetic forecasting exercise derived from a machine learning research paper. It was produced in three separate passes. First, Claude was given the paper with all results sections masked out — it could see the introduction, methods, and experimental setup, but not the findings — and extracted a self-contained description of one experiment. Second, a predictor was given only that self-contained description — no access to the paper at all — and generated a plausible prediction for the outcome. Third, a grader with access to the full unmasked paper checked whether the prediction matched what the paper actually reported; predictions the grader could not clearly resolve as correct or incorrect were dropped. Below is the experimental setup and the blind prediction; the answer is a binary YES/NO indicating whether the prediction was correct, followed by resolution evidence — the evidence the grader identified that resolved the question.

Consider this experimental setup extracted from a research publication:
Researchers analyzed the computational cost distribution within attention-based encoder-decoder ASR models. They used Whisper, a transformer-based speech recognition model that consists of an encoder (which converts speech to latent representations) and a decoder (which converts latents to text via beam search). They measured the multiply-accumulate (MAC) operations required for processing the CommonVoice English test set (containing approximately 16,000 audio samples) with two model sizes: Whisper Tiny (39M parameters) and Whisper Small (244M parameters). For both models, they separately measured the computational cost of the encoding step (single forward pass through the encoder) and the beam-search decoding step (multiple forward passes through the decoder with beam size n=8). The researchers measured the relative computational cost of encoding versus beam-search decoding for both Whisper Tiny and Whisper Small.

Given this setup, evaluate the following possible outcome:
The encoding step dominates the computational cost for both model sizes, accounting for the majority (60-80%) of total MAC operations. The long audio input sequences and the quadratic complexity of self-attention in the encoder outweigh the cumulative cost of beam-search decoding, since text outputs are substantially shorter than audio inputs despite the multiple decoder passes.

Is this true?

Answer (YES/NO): NO